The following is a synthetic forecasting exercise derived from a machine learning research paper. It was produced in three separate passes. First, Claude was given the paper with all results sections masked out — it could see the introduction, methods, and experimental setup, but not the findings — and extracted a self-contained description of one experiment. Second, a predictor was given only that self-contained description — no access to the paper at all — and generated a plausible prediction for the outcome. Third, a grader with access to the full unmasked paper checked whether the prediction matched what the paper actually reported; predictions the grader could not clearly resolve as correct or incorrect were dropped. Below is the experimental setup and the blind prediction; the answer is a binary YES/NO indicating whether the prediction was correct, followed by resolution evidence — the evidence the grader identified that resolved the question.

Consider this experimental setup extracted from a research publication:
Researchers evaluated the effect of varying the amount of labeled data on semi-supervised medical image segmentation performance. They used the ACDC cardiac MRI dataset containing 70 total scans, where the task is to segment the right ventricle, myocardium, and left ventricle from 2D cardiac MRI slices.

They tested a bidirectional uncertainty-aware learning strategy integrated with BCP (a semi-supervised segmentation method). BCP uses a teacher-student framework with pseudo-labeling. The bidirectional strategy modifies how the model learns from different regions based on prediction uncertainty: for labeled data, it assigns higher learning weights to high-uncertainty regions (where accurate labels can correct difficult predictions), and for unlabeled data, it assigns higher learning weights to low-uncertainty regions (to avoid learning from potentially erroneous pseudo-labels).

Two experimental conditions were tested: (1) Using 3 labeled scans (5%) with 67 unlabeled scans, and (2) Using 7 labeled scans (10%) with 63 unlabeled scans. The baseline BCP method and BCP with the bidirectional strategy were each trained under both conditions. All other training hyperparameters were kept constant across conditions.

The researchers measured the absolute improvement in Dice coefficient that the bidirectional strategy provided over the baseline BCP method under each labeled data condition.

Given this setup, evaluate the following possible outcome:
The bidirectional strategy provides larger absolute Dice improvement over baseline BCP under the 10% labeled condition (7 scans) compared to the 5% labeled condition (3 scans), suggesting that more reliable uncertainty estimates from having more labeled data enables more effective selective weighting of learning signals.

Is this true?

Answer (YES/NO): YES